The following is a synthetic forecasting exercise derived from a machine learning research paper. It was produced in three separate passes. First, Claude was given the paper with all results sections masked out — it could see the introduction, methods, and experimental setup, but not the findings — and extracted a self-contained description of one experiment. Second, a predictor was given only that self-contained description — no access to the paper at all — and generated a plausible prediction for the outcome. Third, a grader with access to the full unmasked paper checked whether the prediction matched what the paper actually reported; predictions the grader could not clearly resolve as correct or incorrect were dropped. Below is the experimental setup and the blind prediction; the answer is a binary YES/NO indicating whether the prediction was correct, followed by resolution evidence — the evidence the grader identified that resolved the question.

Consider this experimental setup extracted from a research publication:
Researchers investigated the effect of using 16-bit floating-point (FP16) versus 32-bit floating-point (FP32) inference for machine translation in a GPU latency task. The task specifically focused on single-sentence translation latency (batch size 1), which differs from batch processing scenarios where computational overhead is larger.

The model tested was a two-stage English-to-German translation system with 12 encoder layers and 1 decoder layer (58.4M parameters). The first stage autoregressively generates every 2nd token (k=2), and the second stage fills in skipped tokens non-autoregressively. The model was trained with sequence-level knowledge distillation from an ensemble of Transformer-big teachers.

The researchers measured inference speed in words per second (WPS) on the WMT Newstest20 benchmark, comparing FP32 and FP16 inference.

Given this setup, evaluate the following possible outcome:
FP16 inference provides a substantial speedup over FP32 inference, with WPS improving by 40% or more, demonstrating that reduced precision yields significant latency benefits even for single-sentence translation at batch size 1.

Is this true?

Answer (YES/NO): NO